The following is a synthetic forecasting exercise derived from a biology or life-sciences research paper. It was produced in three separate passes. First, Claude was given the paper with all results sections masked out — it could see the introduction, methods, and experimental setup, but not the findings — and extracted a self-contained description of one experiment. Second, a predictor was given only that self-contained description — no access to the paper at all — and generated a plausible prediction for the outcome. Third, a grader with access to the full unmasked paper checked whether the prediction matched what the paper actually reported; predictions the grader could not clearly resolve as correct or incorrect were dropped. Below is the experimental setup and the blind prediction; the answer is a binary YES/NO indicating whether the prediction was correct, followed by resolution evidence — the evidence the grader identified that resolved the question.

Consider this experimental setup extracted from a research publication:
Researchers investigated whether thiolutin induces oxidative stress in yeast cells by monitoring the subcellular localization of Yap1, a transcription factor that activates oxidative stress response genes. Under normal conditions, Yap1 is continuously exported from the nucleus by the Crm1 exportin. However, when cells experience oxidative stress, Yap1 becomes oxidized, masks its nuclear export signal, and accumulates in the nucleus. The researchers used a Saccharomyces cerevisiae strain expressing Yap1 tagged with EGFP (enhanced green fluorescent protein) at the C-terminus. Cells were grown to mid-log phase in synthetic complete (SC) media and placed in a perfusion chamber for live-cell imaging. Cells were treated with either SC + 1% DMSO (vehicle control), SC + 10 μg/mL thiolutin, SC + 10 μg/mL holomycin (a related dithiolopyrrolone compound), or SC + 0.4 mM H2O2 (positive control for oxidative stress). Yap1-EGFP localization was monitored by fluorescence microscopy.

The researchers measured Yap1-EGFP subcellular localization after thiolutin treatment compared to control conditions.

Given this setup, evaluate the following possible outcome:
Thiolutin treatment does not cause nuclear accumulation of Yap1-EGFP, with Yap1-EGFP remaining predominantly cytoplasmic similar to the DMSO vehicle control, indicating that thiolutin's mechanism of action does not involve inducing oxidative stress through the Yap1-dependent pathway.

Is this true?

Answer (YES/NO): NO